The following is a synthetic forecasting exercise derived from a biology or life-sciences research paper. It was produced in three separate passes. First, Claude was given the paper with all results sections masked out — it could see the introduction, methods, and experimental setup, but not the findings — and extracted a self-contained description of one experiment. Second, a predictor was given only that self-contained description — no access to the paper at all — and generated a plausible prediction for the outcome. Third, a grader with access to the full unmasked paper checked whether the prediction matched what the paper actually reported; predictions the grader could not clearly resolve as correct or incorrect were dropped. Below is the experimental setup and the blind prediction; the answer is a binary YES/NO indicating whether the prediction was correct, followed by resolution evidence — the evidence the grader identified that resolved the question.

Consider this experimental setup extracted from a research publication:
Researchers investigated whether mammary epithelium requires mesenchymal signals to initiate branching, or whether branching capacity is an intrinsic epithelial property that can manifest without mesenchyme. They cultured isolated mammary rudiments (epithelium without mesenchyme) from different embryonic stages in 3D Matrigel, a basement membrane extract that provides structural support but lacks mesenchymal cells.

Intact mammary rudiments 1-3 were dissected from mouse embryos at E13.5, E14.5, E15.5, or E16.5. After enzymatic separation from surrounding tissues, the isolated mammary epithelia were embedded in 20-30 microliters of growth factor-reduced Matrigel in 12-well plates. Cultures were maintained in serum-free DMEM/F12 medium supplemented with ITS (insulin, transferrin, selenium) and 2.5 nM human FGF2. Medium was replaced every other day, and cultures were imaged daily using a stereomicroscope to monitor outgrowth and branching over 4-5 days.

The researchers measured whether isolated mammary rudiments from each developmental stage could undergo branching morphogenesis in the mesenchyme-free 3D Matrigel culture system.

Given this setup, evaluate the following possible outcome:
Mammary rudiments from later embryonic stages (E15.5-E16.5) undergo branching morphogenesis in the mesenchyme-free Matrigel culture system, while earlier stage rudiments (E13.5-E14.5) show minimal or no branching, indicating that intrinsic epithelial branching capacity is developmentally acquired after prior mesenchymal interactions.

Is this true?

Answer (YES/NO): NO